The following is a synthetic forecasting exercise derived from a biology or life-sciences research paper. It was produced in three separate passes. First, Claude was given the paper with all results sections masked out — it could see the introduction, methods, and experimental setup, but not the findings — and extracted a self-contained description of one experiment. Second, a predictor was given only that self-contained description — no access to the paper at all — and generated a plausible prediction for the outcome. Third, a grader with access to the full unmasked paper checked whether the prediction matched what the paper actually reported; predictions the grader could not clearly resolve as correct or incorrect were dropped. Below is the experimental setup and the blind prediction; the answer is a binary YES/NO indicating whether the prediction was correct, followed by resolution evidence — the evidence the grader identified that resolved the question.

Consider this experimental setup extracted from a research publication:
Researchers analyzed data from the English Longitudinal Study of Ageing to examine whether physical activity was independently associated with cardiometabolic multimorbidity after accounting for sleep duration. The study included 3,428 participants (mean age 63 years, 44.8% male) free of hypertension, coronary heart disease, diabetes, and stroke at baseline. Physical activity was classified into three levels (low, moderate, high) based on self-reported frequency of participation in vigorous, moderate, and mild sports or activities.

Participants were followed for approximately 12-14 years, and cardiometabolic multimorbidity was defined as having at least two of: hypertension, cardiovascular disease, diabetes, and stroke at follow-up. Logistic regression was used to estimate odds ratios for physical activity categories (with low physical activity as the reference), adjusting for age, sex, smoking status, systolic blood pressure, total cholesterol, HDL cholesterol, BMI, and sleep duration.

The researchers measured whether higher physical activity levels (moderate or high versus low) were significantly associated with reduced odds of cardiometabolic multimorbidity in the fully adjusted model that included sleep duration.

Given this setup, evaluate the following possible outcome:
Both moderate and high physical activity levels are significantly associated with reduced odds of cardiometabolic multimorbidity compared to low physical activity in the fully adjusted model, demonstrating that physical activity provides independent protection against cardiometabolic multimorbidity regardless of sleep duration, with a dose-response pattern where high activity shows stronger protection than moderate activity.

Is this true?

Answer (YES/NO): NO